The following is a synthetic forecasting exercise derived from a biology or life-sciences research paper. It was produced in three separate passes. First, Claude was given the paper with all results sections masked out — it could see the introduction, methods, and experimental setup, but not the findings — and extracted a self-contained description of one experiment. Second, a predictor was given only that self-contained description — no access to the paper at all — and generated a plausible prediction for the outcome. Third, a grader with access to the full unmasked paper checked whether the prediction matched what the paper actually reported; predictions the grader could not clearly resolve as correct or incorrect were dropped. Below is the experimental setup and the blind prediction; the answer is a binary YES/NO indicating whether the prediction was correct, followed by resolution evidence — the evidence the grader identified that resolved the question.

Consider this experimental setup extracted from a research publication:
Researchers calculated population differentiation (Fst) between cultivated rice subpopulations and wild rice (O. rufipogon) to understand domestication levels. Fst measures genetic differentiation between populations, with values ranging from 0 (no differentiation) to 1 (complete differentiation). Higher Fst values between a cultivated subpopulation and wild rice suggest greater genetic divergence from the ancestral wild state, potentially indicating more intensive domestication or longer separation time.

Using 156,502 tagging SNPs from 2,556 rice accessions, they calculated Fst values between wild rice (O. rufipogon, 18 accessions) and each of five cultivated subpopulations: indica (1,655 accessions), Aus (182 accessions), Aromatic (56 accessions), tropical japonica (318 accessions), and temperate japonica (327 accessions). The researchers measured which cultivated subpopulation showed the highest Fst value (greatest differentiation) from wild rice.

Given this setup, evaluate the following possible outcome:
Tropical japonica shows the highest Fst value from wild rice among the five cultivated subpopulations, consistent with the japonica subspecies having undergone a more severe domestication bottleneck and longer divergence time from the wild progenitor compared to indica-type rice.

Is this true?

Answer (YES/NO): NO